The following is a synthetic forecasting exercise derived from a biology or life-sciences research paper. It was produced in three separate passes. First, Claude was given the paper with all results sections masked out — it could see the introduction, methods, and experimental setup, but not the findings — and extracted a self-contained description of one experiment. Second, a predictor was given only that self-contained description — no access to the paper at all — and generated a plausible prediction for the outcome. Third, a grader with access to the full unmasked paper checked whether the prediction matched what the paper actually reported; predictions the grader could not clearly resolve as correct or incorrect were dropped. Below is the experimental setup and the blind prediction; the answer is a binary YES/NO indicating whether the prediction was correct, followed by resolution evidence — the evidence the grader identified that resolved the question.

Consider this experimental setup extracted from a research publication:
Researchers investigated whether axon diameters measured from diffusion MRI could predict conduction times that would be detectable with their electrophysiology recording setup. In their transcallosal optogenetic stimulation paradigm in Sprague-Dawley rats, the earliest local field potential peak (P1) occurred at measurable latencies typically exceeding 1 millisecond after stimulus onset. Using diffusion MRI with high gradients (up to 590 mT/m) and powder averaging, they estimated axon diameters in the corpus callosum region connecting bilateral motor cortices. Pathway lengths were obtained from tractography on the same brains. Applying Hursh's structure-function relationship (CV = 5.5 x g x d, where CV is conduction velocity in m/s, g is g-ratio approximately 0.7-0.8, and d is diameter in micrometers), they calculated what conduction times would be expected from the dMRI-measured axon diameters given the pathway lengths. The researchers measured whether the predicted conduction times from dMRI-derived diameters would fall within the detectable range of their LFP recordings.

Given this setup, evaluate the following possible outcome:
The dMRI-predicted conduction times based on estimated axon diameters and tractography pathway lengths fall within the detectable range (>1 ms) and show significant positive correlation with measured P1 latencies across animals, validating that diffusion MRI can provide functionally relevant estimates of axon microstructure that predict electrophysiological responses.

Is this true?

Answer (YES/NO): NO